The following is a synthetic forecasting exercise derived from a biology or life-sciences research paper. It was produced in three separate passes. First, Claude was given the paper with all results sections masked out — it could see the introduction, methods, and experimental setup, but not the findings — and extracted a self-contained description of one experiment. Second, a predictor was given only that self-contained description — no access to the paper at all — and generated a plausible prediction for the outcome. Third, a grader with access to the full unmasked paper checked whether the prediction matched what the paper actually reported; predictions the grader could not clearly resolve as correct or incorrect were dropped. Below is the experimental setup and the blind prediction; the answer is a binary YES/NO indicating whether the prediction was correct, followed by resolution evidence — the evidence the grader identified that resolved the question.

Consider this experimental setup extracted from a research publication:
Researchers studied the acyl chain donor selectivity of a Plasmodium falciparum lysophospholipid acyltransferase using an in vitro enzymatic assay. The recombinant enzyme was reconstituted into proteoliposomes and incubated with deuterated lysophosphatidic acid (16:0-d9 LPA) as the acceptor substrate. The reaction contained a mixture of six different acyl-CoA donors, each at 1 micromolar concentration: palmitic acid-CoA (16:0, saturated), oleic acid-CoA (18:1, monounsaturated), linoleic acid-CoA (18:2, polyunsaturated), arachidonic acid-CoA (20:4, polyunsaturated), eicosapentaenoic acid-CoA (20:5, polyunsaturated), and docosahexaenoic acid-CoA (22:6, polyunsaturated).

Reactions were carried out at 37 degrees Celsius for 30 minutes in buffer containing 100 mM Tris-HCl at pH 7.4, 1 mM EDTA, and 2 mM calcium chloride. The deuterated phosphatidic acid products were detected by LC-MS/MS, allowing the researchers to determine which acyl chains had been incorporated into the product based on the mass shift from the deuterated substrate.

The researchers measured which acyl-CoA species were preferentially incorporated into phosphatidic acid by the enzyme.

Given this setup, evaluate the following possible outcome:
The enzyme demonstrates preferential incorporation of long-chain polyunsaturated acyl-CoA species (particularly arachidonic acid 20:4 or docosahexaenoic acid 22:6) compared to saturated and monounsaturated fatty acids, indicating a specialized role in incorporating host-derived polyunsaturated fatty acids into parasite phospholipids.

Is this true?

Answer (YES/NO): NO